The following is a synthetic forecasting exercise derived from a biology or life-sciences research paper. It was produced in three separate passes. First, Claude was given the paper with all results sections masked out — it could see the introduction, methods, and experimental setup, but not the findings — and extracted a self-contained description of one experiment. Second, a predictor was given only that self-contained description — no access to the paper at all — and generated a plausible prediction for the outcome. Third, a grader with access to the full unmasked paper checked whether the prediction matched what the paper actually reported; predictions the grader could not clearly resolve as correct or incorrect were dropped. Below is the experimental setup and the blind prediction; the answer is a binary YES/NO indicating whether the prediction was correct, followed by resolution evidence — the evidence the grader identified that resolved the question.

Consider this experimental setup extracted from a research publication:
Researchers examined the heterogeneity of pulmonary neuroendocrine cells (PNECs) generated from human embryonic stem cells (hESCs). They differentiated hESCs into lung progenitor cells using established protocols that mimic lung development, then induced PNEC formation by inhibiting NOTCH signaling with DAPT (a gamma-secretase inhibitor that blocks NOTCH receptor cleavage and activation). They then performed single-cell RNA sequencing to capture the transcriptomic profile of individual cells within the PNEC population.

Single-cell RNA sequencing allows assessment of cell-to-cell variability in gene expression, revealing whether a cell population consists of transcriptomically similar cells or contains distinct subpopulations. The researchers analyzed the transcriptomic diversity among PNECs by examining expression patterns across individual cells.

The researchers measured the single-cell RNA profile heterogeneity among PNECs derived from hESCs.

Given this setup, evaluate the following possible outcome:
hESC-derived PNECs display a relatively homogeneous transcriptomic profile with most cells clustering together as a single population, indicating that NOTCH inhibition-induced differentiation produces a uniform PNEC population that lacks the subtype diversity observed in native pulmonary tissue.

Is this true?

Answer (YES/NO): NO